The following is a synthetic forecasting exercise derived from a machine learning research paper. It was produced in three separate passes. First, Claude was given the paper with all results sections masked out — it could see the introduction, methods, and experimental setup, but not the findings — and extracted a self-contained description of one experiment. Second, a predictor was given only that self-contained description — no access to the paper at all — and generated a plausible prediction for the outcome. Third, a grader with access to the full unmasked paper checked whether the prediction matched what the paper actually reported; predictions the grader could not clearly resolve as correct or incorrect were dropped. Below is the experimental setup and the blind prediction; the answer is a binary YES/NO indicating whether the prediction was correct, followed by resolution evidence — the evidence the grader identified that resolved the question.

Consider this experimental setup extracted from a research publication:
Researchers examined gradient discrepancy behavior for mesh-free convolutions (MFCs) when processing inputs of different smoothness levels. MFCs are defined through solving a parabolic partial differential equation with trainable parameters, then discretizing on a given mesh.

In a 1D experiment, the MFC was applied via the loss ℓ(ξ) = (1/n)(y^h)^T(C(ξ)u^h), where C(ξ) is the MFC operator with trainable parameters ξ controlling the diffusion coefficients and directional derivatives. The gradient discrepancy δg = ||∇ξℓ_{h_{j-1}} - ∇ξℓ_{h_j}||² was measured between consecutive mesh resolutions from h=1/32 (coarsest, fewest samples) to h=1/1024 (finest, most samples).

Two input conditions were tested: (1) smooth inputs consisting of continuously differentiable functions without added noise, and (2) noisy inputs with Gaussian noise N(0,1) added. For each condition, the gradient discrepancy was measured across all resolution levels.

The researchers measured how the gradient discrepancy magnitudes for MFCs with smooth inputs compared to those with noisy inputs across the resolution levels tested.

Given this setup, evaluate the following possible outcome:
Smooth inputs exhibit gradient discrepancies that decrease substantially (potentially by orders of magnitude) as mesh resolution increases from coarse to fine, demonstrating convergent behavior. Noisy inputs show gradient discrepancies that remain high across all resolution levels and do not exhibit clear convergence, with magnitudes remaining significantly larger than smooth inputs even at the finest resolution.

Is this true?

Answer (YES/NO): NO